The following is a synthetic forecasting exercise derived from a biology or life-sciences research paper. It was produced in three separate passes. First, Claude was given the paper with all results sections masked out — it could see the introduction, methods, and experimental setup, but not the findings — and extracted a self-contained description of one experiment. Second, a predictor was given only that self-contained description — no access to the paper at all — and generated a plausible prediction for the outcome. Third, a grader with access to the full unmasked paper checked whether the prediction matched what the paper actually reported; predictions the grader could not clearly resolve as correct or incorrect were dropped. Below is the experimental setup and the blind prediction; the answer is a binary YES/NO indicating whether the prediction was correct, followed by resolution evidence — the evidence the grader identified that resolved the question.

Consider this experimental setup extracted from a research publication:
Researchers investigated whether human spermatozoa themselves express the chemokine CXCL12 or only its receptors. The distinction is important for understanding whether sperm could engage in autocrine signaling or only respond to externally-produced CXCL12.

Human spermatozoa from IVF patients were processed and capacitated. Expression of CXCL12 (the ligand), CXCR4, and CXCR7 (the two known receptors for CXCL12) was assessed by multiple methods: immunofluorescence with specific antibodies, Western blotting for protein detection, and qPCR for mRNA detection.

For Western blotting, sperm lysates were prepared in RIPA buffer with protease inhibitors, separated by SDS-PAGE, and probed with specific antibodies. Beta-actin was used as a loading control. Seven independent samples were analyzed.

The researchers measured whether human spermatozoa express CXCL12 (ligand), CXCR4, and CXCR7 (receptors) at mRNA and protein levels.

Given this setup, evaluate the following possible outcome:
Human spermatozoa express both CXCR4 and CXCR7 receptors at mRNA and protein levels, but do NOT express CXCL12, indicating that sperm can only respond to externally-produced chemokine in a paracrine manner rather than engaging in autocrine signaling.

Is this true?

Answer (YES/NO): NO